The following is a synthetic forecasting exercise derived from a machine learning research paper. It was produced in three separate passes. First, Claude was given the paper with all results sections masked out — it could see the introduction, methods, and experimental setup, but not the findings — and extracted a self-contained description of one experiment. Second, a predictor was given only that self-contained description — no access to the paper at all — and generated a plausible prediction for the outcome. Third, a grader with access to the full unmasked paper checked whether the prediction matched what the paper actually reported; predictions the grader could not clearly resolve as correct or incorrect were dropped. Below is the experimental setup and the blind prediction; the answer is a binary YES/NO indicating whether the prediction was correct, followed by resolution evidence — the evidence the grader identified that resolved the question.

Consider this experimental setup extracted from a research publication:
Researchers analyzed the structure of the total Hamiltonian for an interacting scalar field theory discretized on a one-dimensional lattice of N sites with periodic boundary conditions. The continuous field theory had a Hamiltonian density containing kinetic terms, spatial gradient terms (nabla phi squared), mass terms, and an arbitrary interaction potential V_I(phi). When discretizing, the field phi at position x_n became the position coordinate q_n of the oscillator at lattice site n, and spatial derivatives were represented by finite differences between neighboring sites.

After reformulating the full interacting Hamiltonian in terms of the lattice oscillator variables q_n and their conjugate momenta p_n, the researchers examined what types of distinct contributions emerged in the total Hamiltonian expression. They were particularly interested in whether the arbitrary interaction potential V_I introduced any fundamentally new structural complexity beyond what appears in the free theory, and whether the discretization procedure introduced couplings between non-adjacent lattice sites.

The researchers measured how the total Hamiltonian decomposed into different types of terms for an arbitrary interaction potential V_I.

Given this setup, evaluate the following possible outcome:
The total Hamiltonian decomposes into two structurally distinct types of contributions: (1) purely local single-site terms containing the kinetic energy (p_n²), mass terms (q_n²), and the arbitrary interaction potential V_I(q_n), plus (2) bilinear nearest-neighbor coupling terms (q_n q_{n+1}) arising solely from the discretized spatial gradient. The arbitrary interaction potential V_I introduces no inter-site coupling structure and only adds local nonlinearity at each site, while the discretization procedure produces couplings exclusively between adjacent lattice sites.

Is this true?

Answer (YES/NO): YES